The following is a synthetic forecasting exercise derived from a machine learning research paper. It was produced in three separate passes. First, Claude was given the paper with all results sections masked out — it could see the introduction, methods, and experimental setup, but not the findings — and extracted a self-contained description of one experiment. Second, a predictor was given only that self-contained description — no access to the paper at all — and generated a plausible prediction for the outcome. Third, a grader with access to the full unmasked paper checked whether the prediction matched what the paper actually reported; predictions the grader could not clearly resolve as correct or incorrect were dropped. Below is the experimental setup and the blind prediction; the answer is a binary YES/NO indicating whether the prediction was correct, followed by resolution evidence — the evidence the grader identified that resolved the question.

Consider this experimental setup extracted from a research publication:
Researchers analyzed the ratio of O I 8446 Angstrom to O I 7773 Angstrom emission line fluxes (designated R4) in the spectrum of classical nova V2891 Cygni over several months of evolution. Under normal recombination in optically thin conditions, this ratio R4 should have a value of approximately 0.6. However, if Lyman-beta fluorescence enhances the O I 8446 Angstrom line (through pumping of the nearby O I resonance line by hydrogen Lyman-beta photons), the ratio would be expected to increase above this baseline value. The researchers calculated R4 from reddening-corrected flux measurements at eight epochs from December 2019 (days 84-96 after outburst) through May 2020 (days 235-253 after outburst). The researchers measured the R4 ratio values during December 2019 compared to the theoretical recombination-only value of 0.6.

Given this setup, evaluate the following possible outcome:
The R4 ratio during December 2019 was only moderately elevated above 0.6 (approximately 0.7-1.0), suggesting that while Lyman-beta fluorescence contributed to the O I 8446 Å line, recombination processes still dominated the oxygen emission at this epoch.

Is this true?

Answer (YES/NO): NO